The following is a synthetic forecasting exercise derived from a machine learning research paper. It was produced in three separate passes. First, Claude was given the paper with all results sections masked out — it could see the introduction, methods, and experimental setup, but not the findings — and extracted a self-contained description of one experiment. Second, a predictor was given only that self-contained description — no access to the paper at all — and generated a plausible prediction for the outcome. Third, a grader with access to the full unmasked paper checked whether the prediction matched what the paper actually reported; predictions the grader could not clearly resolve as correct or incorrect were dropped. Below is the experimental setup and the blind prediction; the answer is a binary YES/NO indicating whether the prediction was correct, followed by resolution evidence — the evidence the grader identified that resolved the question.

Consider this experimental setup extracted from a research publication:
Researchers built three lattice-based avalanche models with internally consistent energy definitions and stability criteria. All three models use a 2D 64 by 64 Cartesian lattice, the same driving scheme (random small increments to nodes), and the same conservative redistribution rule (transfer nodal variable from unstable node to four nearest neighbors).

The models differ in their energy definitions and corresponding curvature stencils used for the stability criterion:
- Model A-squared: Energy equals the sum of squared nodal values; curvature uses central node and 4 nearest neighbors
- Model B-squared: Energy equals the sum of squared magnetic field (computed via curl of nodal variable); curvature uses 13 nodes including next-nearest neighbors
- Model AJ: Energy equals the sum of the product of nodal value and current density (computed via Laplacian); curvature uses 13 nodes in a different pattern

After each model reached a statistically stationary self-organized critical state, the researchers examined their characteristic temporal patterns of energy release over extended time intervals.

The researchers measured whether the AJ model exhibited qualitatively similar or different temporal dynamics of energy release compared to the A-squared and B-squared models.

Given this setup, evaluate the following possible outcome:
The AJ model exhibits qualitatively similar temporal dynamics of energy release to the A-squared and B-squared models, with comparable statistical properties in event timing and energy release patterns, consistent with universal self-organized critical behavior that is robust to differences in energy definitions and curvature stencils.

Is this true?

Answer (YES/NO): NO